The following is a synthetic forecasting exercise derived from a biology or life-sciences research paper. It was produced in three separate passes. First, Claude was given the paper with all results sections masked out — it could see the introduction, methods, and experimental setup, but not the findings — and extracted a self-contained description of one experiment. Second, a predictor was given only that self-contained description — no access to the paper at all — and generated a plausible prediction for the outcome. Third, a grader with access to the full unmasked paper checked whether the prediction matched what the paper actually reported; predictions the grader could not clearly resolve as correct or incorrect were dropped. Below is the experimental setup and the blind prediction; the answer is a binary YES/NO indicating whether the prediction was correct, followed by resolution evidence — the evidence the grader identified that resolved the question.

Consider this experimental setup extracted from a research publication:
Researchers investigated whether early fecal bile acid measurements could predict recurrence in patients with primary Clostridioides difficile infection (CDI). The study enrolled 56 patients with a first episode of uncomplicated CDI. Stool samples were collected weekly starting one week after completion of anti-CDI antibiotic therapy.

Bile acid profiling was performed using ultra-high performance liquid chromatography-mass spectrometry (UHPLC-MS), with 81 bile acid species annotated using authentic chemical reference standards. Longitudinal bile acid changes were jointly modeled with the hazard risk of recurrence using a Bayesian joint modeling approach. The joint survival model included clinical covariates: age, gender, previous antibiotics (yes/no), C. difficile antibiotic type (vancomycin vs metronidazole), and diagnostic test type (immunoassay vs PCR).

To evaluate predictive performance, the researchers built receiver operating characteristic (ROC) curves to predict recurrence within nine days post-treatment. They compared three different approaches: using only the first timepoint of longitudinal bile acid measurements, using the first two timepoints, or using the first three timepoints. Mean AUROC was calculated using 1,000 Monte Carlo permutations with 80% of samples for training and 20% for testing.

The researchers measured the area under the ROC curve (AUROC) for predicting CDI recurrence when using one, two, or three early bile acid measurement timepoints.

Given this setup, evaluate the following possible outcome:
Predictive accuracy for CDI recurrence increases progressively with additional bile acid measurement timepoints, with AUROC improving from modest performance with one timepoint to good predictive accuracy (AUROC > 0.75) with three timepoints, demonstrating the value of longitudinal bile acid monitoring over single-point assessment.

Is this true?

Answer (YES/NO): NO